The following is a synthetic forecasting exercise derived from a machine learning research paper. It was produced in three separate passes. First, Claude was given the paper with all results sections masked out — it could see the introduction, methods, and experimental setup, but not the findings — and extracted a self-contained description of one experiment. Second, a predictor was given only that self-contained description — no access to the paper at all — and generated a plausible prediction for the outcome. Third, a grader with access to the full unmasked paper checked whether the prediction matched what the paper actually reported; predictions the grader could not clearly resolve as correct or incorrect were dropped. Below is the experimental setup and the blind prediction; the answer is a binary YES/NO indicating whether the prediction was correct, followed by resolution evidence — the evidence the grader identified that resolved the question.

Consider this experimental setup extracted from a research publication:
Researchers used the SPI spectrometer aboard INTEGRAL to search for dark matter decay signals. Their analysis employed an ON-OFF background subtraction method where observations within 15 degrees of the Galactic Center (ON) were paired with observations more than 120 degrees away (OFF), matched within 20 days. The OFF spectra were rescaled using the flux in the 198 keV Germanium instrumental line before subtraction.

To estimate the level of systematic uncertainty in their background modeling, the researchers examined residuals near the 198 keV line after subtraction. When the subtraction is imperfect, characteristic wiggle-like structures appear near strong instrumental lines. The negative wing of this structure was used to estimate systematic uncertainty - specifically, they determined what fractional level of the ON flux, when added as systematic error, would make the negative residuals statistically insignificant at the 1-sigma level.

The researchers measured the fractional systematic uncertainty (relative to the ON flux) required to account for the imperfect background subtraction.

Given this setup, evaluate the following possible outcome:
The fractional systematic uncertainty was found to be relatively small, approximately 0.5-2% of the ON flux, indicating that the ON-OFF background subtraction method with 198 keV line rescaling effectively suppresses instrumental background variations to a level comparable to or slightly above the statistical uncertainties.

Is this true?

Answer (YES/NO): NO